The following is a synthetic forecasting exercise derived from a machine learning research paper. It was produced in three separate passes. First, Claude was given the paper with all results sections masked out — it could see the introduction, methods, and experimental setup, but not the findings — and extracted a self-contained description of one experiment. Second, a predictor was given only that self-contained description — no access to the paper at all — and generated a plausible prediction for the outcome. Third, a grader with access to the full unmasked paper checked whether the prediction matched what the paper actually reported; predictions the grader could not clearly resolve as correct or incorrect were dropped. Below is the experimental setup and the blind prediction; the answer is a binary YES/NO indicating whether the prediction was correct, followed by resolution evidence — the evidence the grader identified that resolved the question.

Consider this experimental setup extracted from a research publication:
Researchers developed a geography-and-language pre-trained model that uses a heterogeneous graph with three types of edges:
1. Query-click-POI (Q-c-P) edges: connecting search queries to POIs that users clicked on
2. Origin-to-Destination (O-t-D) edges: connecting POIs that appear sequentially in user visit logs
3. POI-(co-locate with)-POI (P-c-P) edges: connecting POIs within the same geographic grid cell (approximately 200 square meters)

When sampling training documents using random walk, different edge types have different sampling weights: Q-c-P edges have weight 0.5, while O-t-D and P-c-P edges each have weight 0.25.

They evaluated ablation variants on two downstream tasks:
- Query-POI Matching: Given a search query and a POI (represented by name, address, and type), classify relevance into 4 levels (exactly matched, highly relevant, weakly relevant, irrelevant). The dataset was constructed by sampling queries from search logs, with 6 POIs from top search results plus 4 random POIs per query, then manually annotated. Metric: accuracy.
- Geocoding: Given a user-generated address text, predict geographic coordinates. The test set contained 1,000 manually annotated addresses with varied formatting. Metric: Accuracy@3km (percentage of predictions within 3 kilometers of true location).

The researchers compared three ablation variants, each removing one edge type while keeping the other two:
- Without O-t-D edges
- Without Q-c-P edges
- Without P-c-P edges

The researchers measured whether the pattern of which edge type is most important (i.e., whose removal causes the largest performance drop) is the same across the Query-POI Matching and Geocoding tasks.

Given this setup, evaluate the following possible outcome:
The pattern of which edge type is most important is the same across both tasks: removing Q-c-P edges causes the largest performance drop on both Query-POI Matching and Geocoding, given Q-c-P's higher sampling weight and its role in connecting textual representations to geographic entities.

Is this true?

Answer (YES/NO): NO